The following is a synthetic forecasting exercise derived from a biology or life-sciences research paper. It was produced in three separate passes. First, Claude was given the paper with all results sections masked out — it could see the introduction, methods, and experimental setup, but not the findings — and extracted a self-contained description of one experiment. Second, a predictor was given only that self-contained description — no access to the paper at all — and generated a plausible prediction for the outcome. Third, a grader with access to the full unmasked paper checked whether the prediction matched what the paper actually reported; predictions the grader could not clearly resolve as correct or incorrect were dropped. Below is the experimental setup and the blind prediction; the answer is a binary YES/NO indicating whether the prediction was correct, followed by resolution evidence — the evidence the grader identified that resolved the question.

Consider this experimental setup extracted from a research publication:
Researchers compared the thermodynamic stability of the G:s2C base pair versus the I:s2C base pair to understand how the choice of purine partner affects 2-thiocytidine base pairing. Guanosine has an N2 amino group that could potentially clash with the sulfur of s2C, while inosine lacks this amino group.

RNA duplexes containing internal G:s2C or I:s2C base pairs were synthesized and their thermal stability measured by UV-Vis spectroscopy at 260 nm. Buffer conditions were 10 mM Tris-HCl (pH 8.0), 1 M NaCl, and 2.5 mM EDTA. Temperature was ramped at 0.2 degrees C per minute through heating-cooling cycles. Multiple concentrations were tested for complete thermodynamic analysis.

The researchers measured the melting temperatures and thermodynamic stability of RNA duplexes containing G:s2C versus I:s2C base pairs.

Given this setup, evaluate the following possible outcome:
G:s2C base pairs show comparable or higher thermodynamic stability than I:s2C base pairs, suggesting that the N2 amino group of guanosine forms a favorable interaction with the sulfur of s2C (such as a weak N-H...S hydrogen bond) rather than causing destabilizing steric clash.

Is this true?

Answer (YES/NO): NO